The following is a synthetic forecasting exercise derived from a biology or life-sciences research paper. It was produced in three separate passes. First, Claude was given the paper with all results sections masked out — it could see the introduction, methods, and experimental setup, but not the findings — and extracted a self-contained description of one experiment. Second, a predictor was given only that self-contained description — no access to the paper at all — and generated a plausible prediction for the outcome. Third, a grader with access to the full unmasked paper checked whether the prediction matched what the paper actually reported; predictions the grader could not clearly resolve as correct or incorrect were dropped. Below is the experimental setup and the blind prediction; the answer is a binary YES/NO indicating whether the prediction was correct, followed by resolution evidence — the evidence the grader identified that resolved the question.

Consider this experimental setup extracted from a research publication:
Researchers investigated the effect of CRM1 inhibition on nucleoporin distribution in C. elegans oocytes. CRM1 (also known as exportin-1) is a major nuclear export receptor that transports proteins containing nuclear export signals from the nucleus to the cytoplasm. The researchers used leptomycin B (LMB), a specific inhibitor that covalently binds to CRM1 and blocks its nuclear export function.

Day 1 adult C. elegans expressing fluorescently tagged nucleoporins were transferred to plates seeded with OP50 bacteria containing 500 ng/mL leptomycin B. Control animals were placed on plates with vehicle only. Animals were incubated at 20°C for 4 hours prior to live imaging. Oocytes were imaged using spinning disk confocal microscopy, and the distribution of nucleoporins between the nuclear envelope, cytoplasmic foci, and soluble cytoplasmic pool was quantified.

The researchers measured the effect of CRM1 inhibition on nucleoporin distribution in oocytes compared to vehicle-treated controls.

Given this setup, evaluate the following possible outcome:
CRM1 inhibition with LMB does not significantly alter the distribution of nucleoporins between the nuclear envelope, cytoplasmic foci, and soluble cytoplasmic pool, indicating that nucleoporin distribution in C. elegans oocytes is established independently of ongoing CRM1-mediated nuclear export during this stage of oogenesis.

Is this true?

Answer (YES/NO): YES